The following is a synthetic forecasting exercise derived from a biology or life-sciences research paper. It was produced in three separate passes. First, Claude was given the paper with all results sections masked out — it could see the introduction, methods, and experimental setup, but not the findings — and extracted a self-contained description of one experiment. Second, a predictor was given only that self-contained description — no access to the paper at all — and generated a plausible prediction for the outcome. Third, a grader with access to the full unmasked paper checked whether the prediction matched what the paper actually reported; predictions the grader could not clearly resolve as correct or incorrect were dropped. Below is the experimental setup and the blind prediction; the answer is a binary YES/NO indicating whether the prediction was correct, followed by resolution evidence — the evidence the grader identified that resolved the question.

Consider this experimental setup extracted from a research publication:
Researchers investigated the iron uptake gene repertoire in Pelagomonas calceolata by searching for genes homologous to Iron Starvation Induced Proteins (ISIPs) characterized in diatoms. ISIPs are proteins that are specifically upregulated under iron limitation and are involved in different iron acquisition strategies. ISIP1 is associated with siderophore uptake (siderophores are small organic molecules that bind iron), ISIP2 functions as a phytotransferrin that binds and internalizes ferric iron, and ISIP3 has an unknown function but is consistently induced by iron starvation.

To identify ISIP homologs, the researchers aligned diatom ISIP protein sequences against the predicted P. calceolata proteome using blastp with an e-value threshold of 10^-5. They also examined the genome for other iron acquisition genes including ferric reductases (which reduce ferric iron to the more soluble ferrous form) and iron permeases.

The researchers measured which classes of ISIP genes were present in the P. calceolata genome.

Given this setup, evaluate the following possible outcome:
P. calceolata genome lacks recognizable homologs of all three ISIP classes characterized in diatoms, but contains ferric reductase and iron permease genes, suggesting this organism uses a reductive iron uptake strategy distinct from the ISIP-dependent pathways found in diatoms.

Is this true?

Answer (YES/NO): NO